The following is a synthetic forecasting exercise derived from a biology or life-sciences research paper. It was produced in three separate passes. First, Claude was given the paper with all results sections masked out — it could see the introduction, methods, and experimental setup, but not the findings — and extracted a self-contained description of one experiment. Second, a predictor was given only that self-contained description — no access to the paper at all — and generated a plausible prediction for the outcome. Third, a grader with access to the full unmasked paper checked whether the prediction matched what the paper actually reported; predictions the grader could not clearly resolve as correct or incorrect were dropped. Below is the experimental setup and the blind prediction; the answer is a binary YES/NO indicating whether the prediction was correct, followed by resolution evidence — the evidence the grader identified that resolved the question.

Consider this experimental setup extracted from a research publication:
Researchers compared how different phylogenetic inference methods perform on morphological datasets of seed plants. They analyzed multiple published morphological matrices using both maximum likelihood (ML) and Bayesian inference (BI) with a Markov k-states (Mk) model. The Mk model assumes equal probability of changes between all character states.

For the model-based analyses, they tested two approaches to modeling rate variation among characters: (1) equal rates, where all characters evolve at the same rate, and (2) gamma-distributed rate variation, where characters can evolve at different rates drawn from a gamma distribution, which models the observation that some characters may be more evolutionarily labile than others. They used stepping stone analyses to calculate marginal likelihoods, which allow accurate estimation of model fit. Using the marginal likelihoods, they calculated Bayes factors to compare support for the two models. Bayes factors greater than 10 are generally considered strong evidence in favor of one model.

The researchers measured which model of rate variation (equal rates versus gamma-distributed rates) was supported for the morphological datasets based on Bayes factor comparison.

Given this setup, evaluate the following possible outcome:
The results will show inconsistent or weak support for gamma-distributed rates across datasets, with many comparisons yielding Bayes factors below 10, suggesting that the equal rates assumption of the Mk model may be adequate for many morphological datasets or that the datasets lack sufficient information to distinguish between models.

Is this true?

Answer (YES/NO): NO